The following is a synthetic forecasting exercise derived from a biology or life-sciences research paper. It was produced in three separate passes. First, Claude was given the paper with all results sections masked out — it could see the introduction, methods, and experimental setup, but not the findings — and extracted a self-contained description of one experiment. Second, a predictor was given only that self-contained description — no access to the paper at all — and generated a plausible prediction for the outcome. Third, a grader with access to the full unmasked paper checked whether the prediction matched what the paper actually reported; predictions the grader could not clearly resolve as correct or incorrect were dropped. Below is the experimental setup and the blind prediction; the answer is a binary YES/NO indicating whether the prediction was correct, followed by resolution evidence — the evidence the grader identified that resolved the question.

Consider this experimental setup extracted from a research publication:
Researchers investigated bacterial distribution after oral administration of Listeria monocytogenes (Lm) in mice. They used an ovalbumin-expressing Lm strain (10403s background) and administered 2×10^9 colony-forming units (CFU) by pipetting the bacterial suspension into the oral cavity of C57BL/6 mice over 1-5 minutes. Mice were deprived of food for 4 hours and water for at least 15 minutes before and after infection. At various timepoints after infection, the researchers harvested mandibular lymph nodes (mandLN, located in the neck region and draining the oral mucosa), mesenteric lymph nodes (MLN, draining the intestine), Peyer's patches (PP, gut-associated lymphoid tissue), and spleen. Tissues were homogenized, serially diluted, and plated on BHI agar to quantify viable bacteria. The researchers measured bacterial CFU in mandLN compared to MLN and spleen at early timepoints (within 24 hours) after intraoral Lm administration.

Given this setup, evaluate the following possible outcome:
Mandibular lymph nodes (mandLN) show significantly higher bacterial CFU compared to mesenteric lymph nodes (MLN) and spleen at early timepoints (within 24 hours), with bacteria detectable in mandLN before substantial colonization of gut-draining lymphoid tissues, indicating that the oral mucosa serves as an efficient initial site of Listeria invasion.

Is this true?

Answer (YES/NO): YES